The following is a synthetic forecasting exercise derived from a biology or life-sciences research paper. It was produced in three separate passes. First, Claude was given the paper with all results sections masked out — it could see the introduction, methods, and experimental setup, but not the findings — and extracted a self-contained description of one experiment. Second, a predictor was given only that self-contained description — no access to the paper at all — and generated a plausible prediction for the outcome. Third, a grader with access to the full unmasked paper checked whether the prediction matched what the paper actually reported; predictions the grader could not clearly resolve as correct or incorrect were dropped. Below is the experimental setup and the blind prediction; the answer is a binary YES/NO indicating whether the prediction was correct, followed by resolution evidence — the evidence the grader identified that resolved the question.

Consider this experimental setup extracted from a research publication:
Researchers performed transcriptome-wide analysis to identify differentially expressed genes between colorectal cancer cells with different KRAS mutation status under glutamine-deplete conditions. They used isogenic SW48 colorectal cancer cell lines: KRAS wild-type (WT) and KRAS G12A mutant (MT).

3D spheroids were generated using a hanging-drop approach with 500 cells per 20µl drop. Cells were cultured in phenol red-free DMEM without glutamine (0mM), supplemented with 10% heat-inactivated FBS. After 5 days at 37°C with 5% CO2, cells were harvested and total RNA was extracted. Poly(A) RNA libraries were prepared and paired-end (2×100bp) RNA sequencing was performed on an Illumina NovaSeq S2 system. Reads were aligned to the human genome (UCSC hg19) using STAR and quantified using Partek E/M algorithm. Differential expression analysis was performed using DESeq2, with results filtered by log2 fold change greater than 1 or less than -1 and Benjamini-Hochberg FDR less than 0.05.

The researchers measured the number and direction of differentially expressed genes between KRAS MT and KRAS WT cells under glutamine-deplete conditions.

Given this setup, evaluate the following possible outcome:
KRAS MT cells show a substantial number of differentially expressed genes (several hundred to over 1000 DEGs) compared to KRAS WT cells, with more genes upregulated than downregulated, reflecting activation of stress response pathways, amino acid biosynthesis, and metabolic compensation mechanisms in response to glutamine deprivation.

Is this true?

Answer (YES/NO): NO